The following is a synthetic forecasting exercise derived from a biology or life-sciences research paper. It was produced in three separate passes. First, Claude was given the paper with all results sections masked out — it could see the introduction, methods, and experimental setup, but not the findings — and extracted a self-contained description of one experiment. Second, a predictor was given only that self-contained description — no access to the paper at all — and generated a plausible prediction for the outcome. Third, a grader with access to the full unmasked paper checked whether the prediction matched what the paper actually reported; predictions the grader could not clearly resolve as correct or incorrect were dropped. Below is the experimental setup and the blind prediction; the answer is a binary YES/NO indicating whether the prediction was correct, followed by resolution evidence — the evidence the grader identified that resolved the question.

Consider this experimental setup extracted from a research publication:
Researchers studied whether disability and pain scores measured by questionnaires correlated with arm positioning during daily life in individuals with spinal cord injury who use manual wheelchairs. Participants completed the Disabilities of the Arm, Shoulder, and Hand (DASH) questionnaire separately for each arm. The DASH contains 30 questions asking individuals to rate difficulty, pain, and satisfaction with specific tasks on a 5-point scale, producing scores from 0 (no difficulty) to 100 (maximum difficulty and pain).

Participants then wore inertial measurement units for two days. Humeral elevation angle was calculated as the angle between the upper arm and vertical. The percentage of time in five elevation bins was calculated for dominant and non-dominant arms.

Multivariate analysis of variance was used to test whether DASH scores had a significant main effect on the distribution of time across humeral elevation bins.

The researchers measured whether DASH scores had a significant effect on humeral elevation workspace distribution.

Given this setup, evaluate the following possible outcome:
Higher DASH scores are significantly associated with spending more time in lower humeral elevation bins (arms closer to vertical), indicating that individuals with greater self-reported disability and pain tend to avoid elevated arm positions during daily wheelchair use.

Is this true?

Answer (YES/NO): NO